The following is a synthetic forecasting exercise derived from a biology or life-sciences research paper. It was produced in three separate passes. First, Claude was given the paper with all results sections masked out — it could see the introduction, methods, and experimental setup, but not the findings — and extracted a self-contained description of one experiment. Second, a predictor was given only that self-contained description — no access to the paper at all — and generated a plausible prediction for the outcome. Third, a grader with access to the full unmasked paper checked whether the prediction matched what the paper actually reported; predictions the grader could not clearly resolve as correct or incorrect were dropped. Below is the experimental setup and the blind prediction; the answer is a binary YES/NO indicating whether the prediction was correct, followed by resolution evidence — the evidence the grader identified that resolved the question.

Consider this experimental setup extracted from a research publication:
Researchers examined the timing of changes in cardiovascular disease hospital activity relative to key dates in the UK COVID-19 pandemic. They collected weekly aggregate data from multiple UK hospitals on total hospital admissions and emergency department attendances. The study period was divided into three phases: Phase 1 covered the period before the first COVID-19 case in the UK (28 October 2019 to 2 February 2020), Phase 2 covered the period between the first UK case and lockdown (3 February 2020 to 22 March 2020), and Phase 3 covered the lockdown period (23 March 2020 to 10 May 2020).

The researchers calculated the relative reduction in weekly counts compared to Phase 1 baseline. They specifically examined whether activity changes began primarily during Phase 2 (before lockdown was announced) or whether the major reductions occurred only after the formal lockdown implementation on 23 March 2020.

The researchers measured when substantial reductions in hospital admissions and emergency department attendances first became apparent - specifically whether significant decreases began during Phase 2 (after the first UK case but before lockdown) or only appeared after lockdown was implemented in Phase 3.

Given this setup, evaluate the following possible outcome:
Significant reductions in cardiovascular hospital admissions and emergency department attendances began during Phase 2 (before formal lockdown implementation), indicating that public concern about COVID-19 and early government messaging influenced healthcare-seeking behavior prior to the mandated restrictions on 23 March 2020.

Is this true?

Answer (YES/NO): YES